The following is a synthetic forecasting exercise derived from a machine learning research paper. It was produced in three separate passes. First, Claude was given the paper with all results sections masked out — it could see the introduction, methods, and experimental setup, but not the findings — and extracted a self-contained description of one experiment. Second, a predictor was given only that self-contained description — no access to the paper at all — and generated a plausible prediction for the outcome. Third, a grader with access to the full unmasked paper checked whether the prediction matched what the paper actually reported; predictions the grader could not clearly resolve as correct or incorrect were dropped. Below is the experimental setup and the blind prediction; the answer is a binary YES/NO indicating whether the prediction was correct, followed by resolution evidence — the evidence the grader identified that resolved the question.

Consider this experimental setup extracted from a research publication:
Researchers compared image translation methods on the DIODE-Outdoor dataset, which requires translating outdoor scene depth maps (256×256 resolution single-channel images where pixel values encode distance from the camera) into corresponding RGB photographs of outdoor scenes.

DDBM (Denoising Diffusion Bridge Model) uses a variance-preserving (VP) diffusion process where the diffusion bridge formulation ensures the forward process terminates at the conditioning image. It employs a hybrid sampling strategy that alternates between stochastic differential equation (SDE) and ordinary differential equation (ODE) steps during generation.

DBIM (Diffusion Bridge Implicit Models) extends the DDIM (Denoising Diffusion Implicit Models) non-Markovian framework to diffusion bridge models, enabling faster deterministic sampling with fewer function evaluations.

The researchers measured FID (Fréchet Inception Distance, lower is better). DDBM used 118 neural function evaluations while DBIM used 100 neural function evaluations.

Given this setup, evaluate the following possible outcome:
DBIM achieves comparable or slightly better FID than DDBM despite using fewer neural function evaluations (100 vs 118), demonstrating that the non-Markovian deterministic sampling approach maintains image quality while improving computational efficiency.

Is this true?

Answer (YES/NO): NO